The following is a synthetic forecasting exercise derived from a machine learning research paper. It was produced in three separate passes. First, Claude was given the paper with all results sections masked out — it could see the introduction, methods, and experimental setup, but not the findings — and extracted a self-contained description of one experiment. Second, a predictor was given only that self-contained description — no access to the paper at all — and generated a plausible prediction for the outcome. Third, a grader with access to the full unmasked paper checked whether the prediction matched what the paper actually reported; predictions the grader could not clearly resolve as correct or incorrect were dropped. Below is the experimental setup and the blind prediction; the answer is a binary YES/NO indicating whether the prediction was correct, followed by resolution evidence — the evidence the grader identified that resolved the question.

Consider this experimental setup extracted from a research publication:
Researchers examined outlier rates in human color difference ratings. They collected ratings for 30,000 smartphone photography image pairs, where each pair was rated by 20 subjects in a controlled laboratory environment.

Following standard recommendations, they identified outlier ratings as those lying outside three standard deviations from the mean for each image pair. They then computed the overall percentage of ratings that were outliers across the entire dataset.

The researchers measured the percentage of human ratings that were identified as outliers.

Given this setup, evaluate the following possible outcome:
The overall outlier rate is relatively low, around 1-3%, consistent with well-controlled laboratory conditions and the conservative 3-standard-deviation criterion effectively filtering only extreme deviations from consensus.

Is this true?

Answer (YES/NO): YES